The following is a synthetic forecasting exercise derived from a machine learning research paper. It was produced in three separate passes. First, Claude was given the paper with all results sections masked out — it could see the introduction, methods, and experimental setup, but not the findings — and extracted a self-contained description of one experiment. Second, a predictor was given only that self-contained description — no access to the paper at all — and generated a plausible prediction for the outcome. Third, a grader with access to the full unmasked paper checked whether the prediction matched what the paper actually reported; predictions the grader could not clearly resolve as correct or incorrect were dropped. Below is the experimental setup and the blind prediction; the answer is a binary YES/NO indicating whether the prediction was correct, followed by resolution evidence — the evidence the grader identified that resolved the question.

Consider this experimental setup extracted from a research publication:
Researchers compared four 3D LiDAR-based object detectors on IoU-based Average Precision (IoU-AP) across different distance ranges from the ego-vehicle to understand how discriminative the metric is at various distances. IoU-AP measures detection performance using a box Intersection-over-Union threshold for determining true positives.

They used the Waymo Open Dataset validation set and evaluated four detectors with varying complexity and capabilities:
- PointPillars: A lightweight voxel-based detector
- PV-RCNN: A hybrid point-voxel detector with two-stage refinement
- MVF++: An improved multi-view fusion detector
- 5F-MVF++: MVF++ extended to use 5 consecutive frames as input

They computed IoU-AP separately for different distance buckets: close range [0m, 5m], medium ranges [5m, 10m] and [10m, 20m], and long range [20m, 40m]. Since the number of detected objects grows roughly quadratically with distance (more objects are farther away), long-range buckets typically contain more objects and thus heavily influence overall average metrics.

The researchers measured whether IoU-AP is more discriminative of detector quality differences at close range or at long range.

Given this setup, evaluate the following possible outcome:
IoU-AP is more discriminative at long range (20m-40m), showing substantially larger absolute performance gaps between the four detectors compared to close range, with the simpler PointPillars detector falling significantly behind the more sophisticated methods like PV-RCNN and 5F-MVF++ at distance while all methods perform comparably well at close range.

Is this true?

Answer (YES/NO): YES